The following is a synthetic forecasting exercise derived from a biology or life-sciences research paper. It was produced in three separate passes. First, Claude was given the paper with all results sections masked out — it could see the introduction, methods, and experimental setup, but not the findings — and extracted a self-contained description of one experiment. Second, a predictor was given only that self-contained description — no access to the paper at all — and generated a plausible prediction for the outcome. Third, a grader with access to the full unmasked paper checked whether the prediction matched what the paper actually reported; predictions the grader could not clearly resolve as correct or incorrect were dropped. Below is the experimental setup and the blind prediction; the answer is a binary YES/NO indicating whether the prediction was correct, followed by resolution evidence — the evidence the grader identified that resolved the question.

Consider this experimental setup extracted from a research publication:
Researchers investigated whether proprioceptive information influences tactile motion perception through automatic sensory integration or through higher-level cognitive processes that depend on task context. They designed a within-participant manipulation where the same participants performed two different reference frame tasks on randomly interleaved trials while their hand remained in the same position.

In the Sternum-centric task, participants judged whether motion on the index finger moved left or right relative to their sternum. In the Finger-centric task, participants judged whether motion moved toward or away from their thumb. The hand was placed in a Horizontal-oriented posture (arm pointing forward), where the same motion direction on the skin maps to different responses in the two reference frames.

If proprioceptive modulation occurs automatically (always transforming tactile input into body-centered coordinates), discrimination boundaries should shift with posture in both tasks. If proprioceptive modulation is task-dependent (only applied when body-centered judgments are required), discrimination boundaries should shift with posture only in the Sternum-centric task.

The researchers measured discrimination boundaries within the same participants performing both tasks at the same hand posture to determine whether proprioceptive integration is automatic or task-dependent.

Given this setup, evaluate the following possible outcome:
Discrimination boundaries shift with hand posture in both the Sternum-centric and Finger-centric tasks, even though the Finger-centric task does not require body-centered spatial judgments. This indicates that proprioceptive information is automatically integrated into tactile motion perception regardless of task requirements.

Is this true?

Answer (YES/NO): NO